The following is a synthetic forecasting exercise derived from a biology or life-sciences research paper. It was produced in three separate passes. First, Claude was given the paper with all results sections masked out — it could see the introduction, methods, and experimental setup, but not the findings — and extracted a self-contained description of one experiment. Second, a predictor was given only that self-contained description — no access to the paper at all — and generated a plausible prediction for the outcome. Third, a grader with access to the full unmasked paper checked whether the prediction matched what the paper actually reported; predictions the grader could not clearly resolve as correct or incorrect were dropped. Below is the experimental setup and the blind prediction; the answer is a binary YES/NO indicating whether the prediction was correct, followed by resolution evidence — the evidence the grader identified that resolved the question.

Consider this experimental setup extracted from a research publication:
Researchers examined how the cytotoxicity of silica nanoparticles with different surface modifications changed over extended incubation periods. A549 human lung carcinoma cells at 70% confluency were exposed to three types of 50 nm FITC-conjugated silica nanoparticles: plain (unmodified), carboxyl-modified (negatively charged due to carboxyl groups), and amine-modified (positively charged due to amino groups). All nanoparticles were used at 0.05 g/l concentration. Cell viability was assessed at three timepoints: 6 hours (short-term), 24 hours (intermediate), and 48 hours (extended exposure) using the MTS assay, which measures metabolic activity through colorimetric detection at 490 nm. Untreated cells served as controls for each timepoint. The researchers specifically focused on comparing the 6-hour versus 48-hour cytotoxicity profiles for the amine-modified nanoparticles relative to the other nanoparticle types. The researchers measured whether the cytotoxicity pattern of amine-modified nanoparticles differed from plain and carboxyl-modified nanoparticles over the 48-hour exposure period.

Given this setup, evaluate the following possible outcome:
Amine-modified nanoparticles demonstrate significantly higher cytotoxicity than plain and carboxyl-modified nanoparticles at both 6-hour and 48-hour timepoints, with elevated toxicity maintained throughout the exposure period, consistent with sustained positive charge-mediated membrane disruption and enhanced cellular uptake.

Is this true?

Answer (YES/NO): NO